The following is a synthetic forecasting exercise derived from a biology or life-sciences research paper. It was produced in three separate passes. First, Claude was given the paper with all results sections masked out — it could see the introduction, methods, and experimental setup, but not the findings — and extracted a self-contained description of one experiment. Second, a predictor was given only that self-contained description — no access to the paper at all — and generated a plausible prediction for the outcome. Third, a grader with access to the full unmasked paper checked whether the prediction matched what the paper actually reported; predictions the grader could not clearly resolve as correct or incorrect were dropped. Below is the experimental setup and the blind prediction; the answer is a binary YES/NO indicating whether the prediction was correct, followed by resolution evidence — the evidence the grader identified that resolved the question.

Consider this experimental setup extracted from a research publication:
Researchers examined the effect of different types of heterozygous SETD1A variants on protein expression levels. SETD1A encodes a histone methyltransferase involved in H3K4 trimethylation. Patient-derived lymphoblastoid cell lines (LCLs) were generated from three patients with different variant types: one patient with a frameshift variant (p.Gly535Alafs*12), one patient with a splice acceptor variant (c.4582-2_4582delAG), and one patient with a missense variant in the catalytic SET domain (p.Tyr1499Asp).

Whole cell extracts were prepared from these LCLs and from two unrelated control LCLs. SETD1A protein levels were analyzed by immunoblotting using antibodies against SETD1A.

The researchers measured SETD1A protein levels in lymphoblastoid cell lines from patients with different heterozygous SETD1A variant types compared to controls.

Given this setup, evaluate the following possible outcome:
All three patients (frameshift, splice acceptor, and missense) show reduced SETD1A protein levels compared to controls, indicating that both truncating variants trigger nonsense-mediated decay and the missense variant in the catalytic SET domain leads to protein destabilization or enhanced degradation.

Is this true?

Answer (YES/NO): NO